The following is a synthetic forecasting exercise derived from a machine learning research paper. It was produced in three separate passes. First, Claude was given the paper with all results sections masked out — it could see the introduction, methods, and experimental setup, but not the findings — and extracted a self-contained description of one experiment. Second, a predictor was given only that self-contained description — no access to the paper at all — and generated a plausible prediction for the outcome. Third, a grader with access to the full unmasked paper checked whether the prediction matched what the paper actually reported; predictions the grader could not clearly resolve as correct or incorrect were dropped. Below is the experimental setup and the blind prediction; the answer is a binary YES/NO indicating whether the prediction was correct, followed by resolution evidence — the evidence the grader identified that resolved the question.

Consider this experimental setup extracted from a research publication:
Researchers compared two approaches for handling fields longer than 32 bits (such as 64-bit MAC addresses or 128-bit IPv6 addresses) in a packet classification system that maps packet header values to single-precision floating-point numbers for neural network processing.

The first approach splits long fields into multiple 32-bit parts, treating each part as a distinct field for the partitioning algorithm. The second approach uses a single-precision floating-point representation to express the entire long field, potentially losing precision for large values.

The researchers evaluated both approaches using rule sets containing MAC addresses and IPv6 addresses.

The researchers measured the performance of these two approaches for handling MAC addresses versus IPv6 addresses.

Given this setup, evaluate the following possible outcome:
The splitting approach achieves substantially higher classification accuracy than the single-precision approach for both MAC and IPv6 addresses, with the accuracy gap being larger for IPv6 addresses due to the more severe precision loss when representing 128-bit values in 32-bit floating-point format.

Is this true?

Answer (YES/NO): NO